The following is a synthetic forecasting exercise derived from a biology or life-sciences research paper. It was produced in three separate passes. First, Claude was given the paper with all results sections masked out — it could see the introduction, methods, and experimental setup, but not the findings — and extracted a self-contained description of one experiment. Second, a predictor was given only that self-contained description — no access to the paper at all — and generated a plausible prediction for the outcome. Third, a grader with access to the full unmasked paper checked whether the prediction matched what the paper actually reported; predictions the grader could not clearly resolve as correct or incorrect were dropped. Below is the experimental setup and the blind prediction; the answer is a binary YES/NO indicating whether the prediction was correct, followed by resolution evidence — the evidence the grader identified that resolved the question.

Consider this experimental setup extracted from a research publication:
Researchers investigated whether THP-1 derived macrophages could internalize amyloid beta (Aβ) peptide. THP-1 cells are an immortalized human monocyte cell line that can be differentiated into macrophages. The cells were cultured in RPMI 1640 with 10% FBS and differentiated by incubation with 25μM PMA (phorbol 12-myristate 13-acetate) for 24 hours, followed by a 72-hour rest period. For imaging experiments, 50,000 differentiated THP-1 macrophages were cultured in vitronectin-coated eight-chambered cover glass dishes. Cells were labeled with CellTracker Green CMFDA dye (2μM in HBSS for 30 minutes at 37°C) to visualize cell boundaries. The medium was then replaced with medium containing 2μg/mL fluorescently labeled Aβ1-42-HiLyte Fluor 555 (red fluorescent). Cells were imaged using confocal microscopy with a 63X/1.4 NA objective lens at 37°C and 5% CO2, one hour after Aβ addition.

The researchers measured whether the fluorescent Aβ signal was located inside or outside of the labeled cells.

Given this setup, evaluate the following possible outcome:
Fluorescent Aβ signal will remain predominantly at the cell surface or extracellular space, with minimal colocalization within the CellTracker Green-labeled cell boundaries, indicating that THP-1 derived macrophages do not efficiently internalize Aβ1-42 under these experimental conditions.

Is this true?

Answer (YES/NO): NO